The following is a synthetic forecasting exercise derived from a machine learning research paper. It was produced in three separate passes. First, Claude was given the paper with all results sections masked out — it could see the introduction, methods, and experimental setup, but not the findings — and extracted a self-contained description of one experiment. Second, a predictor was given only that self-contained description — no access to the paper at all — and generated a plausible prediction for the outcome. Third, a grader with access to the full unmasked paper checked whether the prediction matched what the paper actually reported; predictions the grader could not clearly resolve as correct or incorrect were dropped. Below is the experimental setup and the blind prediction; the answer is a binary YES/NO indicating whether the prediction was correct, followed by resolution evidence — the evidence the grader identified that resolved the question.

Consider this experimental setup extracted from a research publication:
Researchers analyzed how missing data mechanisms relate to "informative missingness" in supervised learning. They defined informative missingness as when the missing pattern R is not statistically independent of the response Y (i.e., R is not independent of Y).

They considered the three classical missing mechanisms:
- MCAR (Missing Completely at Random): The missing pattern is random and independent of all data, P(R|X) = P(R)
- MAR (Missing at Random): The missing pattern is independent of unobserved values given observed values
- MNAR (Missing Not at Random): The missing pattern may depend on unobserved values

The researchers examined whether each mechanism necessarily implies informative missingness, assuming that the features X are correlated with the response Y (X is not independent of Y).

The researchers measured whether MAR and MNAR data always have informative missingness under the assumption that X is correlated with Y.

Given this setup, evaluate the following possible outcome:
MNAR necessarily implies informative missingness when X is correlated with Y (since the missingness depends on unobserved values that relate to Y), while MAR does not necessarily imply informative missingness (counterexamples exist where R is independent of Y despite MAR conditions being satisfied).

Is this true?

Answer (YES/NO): NO